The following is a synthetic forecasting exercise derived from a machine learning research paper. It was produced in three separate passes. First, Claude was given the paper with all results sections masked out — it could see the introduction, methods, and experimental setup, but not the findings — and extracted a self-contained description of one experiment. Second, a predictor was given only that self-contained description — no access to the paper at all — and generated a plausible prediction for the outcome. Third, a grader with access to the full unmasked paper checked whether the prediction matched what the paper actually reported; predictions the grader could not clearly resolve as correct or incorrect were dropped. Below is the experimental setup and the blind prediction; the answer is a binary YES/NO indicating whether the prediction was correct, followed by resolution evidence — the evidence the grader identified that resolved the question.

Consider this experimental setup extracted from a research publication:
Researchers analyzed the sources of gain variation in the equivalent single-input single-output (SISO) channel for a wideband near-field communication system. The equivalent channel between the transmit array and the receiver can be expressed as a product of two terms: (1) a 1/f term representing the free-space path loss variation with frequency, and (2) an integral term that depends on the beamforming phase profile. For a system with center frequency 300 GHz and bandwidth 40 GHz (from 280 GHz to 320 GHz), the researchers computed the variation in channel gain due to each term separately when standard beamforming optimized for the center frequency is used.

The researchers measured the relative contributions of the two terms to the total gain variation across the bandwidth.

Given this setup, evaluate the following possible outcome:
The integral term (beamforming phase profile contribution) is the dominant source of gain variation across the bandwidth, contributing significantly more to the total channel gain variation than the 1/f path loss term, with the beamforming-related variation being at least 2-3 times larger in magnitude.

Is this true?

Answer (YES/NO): YES